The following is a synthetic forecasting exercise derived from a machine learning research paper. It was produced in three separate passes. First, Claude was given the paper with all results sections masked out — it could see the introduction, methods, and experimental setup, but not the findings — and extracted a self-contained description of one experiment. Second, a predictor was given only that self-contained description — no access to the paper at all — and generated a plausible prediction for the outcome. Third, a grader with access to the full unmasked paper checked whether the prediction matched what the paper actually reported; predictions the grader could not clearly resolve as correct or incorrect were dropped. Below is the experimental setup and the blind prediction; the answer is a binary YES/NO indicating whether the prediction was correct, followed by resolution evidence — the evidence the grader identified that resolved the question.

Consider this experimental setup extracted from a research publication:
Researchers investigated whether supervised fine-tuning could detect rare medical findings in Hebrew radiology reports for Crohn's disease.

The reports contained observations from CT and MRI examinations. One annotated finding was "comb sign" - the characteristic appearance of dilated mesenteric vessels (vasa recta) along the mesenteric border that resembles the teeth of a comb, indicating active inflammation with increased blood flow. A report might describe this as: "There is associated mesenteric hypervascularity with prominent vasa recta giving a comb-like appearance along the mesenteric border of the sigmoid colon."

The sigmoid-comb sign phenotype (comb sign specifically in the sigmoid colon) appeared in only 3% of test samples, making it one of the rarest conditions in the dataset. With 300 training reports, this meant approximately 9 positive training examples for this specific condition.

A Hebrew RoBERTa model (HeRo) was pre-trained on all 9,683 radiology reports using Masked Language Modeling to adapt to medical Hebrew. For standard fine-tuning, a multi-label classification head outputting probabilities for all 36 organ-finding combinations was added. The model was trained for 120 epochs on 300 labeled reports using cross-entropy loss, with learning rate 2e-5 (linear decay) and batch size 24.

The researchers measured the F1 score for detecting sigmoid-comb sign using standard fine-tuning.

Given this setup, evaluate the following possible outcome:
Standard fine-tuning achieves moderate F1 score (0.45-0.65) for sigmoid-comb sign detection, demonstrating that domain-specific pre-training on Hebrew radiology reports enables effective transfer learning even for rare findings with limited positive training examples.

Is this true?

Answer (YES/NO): NO